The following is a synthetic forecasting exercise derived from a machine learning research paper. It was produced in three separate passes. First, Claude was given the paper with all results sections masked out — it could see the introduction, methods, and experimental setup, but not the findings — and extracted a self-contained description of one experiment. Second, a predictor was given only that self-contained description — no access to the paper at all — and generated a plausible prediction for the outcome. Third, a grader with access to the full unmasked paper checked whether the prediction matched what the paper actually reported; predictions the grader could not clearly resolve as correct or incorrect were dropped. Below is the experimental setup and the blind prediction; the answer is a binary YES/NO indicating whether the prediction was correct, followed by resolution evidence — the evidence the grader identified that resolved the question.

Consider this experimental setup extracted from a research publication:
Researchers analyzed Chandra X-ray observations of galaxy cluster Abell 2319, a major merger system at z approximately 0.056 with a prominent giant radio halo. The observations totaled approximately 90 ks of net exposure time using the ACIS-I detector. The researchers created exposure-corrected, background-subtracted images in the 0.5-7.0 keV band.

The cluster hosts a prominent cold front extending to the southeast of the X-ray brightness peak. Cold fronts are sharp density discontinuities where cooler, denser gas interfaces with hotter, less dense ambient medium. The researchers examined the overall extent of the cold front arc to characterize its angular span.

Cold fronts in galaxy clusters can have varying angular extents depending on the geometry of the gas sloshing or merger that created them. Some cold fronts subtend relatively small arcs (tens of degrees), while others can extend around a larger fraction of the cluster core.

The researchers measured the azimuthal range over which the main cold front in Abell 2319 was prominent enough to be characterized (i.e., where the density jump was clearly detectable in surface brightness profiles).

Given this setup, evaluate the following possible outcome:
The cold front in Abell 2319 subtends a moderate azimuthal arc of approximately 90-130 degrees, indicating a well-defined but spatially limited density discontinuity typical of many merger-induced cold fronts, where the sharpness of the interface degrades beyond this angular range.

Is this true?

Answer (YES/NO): YES